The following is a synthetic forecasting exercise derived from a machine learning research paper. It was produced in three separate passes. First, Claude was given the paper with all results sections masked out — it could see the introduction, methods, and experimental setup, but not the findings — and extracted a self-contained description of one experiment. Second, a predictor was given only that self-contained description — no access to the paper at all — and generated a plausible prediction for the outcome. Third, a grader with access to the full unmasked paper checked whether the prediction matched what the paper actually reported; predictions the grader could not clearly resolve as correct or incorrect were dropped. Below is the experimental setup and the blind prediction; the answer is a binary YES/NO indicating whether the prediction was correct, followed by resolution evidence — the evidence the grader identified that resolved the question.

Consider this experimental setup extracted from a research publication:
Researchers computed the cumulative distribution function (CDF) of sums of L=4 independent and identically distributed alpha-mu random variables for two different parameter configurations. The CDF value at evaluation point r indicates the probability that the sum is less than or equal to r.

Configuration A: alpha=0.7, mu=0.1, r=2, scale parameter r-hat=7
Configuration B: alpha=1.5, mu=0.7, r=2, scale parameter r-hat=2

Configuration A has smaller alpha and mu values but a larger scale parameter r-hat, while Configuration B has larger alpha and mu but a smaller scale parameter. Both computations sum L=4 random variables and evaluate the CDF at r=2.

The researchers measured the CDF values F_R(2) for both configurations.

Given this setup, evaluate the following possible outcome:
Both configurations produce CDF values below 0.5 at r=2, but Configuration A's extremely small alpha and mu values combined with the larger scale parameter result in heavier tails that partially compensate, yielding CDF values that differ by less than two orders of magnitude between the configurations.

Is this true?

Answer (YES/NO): YES